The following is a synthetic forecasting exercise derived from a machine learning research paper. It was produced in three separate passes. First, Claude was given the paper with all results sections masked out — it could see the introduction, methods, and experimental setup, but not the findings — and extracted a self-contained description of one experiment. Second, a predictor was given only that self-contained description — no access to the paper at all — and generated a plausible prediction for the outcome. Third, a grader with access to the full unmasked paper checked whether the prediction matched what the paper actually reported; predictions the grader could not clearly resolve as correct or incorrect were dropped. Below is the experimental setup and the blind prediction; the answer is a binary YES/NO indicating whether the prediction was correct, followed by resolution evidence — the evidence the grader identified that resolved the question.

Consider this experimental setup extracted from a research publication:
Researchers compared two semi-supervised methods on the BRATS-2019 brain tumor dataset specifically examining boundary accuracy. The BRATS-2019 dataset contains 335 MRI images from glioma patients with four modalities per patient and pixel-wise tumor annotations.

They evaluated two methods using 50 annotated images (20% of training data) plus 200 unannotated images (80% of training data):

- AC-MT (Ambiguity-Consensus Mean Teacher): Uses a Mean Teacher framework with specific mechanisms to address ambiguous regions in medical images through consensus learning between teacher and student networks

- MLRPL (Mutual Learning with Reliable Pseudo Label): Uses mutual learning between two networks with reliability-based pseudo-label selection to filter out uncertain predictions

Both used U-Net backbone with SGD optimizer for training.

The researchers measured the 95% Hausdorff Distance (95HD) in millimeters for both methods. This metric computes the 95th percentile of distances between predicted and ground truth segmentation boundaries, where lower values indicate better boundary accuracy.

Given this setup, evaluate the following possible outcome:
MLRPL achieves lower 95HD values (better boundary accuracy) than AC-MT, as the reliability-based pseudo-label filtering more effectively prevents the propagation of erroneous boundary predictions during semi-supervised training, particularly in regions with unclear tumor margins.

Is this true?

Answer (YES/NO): YES